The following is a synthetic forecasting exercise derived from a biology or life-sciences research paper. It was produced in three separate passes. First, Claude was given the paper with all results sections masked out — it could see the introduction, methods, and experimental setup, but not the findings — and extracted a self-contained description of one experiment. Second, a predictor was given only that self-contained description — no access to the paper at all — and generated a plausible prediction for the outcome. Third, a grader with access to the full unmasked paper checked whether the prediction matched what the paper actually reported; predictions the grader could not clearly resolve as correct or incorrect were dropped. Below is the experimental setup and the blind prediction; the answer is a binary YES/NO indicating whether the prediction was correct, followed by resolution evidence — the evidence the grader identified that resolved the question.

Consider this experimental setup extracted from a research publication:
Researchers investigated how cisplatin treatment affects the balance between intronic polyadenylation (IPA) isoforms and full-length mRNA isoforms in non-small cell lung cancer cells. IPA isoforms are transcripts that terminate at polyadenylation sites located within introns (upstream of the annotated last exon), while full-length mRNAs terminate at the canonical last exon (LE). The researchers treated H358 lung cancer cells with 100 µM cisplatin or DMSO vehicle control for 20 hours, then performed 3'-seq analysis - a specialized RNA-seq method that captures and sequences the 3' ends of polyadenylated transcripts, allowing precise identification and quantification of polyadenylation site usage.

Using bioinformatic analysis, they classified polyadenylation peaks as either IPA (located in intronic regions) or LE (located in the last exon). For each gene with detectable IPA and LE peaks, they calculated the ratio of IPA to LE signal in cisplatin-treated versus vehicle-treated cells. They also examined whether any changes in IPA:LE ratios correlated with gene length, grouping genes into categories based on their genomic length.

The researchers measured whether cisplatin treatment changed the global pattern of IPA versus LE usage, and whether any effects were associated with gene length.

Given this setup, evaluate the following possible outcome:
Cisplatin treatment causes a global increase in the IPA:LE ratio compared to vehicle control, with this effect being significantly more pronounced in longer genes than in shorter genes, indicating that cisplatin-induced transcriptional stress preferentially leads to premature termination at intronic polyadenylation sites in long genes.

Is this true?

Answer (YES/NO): YES